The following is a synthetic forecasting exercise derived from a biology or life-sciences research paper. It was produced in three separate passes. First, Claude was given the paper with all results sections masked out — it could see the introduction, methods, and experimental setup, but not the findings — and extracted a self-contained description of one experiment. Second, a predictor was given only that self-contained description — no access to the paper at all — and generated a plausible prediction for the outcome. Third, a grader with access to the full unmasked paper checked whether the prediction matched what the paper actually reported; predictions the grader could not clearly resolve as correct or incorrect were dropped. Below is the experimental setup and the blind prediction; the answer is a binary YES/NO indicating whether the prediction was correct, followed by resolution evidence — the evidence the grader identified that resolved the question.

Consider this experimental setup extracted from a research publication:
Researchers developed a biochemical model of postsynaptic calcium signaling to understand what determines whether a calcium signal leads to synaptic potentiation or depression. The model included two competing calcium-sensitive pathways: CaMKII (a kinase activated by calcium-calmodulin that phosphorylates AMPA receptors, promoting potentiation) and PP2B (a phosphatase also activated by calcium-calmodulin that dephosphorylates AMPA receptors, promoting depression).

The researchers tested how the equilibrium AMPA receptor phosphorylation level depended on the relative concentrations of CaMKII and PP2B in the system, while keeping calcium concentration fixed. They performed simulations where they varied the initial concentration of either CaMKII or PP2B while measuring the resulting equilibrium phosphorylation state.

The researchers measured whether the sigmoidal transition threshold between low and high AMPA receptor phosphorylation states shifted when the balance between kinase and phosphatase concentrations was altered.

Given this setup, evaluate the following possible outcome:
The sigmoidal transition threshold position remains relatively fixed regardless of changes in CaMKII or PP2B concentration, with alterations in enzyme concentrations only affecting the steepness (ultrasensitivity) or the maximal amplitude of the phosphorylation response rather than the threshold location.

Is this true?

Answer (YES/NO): NO